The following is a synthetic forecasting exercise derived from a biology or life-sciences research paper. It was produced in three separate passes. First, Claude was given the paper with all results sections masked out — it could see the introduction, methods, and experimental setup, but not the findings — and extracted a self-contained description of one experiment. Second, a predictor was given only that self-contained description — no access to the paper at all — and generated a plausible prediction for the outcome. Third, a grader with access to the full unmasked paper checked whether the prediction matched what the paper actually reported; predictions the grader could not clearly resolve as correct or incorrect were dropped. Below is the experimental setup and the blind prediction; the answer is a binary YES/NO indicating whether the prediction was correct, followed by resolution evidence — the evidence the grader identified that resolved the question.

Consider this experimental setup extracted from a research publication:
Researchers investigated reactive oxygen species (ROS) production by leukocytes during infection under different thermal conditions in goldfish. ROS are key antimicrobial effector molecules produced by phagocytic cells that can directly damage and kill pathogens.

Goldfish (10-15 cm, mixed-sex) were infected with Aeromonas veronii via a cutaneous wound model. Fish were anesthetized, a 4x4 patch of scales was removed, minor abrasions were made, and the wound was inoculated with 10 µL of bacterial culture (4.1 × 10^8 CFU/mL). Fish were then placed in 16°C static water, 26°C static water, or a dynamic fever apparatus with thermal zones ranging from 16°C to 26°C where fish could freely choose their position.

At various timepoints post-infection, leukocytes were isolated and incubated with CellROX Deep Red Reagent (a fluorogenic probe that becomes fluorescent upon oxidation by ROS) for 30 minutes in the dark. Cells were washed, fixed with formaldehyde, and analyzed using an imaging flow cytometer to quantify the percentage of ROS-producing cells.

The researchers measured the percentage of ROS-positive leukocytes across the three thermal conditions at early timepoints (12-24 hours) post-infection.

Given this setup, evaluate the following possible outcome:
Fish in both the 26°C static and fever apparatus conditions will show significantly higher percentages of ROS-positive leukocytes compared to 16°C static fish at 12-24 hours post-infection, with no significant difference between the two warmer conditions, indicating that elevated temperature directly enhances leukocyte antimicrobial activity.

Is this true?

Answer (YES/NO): NO